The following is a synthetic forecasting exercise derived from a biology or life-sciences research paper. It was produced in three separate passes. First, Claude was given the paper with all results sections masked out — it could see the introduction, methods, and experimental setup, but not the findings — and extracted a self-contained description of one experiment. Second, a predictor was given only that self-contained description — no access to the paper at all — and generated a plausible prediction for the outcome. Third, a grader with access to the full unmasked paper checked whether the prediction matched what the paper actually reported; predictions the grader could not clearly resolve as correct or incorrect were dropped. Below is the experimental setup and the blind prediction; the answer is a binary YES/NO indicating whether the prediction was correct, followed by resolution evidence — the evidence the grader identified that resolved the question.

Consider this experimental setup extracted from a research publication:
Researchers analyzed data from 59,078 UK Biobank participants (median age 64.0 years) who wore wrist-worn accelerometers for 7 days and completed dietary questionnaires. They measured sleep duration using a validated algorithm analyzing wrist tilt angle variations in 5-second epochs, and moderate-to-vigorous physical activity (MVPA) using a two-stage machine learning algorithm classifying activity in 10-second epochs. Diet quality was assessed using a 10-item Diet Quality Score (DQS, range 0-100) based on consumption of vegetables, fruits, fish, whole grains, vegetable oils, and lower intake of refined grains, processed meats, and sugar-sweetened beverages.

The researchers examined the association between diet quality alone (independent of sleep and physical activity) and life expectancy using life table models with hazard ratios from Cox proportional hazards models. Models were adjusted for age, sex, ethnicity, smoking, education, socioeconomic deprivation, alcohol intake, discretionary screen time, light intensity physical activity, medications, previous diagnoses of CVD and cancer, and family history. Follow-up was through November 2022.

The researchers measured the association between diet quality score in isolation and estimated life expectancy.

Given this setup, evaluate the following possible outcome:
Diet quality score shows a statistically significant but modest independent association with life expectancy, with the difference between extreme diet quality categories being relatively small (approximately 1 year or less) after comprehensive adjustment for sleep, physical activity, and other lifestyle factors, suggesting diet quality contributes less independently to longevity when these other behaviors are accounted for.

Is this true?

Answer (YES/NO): NO